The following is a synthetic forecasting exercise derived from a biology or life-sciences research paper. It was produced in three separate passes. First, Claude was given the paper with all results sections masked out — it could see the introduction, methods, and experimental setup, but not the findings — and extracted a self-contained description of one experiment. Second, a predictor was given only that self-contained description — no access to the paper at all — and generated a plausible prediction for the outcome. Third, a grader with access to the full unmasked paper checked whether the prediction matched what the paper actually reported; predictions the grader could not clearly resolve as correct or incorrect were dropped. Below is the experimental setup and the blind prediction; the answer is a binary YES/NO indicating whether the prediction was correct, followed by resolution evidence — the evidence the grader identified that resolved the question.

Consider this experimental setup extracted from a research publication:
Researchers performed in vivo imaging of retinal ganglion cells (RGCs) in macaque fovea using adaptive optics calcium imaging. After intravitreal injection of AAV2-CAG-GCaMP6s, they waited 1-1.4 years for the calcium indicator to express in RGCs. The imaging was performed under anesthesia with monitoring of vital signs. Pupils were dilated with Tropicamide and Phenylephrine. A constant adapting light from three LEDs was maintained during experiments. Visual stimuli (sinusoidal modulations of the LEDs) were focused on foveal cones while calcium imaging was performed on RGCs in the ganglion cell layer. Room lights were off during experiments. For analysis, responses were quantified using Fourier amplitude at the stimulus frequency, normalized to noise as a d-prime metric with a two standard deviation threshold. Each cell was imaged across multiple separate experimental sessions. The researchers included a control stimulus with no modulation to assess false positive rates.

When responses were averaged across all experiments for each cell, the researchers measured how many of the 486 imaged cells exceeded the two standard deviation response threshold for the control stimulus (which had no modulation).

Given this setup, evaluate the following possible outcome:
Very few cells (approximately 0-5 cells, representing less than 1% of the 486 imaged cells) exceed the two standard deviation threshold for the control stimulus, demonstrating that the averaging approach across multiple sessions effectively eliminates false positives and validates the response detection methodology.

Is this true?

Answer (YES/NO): YES